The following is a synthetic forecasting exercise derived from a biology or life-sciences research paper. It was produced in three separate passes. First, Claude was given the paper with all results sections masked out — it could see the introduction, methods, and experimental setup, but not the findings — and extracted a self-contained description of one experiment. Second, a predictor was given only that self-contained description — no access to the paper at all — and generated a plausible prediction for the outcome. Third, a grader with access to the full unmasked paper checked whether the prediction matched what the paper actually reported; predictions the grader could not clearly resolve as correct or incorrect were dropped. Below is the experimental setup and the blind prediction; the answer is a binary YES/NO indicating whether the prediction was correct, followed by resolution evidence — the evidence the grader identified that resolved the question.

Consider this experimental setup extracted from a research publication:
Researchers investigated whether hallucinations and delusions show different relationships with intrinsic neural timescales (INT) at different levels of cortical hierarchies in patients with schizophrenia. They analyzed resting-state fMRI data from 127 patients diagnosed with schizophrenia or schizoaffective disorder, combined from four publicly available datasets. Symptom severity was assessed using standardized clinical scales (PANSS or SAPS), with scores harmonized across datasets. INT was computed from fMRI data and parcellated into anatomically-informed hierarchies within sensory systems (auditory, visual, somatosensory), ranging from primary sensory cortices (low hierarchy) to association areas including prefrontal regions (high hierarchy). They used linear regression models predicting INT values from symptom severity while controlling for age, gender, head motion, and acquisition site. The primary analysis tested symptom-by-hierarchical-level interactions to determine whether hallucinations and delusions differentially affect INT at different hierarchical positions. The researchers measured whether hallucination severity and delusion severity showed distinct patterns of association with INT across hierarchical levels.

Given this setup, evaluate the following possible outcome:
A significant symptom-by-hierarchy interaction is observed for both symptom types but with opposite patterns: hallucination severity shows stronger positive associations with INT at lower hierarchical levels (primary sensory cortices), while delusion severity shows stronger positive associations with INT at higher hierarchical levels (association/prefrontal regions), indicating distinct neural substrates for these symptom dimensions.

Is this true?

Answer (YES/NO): YES